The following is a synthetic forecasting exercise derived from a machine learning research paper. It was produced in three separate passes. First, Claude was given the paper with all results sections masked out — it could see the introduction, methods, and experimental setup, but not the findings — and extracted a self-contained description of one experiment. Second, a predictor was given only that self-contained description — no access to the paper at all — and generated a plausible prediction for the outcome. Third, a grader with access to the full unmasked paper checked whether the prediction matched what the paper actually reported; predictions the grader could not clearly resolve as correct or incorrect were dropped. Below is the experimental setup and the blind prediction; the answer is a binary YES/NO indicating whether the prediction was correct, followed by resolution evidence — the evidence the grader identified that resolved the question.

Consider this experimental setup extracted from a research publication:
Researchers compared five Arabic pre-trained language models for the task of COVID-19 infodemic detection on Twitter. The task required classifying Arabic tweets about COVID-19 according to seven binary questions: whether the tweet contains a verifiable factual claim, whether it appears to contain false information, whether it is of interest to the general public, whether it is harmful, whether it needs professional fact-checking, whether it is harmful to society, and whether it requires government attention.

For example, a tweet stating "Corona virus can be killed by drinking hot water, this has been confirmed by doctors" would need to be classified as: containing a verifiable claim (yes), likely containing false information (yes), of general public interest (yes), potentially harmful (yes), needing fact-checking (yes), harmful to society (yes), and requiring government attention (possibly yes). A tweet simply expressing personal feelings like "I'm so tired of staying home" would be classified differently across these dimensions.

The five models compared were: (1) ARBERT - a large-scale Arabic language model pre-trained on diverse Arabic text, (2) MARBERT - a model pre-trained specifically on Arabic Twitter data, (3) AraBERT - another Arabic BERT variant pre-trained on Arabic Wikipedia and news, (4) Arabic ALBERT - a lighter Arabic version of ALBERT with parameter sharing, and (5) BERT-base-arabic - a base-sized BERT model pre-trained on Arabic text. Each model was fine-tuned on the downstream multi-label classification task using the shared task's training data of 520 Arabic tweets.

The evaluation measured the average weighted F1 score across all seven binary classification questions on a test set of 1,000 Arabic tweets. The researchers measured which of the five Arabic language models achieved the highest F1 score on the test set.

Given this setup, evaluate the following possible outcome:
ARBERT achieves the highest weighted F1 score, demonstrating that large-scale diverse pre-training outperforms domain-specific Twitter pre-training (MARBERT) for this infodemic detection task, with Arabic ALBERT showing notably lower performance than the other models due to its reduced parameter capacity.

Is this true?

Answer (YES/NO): NO